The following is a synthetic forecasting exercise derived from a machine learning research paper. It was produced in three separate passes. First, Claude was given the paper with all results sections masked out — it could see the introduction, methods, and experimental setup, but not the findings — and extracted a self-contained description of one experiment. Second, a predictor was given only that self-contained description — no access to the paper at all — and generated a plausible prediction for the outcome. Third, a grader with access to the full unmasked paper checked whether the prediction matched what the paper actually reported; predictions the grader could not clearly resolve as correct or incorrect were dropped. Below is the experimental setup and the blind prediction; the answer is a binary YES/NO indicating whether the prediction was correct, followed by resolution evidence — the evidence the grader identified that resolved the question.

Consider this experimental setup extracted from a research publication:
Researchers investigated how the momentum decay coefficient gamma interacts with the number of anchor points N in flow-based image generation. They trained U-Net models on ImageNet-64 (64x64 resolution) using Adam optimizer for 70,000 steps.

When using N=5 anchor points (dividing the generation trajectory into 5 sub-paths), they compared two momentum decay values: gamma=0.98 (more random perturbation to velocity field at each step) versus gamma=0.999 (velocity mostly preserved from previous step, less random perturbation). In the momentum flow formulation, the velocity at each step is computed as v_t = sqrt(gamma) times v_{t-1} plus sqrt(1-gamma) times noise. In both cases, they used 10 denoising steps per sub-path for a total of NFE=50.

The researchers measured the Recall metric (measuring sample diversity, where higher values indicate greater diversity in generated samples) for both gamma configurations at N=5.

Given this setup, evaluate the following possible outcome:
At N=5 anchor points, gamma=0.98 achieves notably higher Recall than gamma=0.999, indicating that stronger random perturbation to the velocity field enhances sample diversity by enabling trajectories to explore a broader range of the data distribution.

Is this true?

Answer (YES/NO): NO